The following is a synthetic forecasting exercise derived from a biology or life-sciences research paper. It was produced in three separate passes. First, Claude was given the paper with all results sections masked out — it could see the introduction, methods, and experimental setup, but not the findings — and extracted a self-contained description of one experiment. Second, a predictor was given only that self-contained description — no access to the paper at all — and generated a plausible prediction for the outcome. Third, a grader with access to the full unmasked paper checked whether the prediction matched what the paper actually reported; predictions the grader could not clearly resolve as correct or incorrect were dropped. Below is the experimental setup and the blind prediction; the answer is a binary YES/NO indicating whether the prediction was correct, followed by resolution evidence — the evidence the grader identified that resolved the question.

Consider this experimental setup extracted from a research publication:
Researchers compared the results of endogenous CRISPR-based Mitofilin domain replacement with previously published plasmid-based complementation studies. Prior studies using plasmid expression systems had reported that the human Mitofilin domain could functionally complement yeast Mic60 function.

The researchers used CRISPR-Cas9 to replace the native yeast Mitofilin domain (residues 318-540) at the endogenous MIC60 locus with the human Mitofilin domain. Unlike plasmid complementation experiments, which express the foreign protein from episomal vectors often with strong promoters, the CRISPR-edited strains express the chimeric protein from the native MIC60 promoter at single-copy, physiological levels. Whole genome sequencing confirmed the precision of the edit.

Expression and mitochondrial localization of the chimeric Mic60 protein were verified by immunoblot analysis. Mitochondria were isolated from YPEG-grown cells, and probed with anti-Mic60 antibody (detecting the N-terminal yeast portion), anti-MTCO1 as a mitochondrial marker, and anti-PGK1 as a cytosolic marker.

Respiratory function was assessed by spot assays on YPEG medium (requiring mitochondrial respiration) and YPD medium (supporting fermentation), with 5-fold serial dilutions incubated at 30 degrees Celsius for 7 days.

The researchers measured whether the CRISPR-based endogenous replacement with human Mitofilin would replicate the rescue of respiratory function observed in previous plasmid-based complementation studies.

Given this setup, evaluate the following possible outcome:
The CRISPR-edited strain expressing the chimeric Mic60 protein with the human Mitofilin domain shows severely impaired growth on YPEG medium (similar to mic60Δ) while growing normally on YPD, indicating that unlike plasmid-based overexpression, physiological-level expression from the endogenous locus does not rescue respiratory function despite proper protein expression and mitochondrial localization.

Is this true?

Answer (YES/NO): YES